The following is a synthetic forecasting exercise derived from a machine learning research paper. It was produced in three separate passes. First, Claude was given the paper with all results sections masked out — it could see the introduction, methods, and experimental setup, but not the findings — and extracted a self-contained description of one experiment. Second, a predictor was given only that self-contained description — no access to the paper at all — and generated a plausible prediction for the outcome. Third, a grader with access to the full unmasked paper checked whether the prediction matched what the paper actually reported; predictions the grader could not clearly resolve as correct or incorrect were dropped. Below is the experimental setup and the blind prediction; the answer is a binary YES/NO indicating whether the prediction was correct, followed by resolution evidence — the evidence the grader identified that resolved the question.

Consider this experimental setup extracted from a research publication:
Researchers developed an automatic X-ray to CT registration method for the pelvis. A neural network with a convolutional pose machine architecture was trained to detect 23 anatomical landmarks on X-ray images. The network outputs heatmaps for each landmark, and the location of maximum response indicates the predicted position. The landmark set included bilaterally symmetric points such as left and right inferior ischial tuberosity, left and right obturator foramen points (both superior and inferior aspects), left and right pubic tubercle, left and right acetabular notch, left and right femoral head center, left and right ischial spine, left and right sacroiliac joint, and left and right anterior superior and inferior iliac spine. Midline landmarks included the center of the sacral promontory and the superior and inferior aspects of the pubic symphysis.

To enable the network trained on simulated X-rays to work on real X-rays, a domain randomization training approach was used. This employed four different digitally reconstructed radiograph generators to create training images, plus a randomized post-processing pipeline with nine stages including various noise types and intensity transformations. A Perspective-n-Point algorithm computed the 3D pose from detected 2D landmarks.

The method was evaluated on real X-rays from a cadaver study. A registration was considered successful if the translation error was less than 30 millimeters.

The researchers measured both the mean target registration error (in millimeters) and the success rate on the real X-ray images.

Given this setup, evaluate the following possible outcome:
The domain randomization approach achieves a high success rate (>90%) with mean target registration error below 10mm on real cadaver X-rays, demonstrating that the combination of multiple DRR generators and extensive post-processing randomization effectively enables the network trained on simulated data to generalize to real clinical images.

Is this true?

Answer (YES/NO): NO